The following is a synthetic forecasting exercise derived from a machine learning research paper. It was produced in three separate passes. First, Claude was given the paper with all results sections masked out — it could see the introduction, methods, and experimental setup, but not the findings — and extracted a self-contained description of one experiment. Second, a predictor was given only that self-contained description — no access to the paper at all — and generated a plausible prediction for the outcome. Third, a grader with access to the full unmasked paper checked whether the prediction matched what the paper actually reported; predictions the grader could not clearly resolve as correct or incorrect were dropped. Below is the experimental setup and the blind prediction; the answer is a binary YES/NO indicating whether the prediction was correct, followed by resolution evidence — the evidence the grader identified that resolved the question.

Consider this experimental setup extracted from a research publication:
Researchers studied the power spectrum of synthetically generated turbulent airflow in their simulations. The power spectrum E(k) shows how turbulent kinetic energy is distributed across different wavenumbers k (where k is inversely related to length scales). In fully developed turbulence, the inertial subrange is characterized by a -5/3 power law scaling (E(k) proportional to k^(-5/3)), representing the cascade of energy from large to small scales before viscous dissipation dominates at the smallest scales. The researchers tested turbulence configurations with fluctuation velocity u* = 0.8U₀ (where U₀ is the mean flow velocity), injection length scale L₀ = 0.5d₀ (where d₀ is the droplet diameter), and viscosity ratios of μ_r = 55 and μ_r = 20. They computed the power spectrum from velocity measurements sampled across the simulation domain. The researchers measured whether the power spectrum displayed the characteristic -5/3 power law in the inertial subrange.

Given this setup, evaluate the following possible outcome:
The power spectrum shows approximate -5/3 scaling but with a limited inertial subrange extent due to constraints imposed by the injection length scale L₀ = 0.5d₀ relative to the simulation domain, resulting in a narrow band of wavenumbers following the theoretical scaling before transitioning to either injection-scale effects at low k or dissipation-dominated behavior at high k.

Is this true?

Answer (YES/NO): NO